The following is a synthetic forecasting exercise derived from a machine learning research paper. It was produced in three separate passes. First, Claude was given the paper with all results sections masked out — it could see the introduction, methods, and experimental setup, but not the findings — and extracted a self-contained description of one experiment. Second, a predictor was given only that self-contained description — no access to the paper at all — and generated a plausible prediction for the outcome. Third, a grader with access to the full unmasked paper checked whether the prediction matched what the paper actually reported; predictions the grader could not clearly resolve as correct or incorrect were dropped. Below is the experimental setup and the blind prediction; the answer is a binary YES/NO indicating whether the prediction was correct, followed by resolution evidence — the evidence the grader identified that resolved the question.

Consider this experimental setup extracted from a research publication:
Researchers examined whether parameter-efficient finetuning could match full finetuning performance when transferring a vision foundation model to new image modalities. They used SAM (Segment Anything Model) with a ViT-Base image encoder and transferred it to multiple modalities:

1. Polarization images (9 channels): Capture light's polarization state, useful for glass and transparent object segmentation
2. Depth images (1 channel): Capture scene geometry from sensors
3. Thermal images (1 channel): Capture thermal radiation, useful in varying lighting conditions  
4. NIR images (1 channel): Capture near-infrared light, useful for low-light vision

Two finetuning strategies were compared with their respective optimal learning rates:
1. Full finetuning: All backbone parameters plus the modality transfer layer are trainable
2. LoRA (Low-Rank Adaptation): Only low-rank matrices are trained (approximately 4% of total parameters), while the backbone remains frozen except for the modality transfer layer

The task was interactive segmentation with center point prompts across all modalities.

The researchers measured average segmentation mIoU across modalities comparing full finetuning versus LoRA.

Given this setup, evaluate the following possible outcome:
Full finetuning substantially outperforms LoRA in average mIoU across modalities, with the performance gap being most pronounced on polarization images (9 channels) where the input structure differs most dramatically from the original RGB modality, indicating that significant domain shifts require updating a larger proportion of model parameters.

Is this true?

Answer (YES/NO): NO